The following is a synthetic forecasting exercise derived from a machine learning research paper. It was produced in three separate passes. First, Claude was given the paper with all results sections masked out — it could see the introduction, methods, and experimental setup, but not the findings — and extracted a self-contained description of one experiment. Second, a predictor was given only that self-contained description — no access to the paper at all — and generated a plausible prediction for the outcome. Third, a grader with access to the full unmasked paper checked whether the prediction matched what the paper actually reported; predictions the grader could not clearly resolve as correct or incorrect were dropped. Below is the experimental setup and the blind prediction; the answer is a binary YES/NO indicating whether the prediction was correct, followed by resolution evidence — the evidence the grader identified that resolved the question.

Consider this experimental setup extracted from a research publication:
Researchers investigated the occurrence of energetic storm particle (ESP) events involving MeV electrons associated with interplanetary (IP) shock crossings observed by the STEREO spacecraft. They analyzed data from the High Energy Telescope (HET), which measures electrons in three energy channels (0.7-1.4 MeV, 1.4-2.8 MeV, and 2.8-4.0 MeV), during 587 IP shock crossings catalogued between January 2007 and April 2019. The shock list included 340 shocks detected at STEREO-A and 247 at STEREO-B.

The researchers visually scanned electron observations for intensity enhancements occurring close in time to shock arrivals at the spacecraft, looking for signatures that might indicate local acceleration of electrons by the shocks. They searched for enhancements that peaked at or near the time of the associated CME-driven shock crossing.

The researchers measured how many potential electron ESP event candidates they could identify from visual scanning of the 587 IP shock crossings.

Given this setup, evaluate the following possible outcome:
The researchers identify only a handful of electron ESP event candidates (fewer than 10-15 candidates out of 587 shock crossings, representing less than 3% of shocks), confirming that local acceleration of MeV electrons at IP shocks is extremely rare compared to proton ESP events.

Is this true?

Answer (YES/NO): NO